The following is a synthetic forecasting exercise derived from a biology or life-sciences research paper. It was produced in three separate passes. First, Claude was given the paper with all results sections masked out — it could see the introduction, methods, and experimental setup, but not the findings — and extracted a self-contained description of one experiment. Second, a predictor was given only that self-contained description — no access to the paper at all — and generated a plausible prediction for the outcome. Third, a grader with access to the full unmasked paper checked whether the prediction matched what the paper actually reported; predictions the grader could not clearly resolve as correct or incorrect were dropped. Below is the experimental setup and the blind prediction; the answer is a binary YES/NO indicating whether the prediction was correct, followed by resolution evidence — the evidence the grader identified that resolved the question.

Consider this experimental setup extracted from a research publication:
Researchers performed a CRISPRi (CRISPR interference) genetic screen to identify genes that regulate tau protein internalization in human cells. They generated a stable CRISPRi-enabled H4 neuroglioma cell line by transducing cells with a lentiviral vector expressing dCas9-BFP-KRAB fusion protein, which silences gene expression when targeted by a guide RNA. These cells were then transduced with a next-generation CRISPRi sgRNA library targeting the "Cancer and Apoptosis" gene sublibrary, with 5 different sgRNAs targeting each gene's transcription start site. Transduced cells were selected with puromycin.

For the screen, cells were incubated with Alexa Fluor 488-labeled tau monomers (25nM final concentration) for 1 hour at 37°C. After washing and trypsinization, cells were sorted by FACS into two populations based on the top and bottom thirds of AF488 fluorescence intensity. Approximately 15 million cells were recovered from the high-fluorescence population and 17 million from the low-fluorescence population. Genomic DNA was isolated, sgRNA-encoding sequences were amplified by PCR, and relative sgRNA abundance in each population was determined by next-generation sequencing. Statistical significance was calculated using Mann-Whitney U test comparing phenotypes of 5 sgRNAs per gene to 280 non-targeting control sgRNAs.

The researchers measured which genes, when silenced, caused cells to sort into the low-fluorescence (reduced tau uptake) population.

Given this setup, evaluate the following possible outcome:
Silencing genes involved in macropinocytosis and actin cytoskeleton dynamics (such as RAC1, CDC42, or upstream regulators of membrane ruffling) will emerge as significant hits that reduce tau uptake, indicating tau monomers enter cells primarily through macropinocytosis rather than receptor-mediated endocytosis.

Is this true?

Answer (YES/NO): NO